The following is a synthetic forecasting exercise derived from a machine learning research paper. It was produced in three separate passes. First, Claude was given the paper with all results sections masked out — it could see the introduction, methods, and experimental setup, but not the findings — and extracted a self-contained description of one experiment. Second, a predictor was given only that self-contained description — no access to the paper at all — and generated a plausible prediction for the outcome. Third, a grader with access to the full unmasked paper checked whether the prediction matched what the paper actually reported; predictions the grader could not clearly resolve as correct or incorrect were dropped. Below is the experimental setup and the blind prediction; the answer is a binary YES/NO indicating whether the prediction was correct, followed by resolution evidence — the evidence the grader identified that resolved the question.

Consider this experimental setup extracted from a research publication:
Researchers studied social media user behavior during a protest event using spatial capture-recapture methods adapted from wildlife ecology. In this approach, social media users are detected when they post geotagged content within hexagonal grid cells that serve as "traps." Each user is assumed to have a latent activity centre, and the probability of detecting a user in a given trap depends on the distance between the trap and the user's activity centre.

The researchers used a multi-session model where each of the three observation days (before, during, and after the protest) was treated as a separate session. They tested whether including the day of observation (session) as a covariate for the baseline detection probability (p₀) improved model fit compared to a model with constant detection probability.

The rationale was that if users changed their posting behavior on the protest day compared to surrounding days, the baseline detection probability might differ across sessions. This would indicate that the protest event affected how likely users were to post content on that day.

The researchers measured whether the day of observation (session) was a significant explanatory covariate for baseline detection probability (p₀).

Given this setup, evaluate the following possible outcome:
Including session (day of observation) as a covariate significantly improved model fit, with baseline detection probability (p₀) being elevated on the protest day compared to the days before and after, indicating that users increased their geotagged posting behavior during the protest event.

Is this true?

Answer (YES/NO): YES